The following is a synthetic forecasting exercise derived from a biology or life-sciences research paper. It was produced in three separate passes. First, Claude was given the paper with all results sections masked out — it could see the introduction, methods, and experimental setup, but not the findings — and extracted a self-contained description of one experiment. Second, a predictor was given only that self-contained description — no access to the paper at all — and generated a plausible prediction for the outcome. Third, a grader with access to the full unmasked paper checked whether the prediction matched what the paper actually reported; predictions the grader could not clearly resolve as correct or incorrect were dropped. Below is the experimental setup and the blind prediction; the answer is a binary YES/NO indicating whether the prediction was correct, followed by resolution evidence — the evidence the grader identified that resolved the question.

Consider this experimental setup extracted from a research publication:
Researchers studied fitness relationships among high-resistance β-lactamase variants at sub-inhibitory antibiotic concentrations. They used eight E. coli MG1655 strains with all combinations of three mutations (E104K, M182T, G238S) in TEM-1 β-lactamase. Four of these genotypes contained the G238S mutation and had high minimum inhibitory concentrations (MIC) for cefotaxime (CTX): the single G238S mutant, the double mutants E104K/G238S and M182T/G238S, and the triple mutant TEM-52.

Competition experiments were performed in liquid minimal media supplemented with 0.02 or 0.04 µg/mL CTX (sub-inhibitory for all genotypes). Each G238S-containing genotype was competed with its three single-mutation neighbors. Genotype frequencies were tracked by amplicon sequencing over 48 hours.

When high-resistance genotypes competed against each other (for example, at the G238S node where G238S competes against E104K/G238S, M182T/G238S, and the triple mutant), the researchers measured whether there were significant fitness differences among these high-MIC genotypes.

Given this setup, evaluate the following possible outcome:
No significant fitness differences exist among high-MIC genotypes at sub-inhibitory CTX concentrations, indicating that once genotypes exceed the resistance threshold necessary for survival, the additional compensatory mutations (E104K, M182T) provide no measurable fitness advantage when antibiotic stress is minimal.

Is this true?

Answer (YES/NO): YES